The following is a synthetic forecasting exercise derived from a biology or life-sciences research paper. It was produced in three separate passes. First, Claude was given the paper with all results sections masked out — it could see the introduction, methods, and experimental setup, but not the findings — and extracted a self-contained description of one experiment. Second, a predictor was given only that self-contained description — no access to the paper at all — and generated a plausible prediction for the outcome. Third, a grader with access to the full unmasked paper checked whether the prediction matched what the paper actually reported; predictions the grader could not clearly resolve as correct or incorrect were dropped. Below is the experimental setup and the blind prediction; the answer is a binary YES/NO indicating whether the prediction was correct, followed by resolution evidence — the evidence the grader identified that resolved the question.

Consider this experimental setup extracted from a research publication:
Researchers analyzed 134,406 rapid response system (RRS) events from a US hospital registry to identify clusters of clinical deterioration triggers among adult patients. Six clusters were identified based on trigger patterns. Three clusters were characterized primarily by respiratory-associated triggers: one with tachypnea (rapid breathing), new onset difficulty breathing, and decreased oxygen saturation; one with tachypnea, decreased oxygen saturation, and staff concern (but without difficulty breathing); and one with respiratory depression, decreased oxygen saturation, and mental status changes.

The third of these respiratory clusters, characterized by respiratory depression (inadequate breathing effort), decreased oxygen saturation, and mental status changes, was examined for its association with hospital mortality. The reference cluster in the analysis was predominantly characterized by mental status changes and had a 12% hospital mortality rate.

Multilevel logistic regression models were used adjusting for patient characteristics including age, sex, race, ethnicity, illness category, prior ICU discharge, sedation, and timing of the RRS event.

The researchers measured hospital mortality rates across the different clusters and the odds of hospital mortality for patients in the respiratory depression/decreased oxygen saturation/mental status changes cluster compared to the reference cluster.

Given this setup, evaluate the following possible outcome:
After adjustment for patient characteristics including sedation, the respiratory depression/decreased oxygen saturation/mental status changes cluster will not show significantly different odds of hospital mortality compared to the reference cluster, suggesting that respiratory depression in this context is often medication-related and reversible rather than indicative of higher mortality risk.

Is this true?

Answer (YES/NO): NO